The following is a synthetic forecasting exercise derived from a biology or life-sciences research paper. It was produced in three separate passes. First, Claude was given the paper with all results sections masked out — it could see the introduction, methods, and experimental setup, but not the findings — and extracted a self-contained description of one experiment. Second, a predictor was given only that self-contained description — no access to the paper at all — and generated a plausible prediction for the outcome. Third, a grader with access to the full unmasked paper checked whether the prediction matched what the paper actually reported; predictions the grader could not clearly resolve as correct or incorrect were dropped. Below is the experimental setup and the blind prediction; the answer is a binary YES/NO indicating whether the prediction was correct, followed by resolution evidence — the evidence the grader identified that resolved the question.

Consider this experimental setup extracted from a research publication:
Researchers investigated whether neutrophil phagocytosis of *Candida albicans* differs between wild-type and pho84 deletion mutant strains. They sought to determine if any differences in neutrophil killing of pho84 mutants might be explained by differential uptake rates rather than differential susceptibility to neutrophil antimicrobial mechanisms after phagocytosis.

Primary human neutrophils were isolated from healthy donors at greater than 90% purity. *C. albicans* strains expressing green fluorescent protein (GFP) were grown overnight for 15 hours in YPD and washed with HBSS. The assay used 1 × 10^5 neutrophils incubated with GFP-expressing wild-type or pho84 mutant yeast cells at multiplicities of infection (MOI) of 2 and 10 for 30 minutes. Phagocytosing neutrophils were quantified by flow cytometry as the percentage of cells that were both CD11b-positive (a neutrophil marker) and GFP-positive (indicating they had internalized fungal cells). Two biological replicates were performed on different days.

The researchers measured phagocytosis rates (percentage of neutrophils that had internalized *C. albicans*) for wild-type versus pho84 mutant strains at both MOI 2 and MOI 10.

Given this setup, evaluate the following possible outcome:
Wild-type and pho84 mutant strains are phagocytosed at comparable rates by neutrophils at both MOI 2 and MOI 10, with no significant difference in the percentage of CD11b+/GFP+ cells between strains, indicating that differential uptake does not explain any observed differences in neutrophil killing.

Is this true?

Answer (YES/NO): YES